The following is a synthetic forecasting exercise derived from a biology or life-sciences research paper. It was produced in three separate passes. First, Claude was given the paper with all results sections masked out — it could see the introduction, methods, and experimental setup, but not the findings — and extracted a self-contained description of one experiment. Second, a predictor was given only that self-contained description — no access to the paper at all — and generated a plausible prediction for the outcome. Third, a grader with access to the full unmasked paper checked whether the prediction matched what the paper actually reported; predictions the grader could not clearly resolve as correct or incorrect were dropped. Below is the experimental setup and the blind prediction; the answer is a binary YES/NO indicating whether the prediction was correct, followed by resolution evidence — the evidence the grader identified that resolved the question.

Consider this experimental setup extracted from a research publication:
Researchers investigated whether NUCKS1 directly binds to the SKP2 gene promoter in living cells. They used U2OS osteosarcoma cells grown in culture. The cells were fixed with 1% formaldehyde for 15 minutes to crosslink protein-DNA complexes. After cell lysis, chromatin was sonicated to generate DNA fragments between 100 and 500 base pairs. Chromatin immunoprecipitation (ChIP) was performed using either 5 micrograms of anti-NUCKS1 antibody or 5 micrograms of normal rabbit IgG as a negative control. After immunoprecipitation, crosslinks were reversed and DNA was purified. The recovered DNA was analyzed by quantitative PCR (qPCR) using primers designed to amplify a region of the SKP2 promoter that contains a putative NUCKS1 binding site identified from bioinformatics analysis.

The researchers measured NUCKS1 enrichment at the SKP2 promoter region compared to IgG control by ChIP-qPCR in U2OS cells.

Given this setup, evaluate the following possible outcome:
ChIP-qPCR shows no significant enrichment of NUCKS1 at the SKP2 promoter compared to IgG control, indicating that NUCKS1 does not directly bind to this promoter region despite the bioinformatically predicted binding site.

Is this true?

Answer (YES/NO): NO